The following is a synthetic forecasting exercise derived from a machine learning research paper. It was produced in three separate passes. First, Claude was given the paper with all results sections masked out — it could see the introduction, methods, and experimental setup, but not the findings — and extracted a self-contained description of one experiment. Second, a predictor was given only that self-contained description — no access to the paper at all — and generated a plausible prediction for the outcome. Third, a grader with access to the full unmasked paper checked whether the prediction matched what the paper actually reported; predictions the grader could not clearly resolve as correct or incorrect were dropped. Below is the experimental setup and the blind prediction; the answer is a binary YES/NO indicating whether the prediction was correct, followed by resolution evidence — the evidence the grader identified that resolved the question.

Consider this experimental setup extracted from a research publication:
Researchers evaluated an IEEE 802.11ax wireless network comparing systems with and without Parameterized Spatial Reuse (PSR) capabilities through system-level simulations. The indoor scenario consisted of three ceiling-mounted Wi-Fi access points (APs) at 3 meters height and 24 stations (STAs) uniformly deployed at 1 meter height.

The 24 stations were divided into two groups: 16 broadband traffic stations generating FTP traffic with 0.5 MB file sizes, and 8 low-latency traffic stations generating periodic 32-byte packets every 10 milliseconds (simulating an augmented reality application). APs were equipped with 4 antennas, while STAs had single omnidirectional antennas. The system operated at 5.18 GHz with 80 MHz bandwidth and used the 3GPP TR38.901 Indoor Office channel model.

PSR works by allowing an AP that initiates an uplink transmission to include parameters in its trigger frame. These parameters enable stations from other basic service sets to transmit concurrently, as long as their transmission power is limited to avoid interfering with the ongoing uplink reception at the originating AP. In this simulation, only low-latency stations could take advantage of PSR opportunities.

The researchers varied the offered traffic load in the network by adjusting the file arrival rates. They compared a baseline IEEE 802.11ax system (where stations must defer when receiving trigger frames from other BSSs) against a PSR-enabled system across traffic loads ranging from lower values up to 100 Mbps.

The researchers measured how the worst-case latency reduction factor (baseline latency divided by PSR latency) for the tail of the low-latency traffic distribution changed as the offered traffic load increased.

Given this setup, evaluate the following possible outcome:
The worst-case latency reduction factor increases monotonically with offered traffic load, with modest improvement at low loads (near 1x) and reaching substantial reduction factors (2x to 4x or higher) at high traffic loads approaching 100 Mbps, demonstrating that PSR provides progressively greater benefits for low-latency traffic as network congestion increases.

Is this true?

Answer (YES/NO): YES